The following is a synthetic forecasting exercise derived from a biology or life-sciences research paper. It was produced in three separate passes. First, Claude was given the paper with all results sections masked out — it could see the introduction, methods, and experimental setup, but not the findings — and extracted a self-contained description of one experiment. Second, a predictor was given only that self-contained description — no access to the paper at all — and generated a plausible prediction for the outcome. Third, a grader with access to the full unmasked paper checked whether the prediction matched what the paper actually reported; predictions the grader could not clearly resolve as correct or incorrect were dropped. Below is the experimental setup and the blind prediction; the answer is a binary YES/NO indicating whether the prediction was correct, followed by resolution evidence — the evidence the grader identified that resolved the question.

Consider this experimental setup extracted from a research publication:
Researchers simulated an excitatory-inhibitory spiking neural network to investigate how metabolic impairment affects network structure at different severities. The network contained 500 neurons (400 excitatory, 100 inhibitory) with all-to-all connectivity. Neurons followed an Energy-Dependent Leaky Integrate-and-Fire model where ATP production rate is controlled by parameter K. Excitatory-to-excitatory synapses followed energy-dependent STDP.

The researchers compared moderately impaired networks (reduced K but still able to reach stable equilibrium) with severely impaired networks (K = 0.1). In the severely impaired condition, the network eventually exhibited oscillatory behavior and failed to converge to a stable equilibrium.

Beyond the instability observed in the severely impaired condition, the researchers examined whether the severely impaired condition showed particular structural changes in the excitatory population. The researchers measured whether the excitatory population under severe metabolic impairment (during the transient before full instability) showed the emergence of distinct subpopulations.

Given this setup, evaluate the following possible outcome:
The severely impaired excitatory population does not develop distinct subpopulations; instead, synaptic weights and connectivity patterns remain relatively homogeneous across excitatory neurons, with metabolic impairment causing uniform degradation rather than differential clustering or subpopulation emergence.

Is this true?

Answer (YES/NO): NO